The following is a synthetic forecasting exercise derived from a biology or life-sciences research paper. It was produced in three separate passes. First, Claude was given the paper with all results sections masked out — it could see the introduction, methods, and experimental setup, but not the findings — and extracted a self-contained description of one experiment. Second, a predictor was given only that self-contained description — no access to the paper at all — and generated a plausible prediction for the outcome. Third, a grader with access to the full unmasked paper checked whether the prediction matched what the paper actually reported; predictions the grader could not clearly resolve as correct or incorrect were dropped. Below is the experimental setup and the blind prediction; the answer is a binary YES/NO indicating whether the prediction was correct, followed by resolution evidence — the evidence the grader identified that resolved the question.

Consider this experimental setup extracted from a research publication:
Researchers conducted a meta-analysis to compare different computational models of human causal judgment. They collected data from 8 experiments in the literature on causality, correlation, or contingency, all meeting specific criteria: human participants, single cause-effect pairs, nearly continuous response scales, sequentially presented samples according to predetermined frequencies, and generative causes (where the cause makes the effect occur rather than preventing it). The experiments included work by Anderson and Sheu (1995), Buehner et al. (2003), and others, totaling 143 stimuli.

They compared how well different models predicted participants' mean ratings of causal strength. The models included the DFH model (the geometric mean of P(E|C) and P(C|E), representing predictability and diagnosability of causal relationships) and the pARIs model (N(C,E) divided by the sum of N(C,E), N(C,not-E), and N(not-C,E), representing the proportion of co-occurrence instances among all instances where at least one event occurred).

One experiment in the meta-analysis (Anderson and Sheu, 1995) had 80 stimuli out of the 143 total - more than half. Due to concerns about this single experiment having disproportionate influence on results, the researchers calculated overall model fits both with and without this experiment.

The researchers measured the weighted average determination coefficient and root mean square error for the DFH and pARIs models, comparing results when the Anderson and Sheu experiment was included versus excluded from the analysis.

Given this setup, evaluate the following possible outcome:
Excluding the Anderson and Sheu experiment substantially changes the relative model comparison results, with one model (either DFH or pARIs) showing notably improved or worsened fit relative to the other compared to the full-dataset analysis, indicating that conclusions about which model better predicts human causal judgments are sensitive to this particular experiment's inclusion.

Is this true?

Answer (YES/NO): YES